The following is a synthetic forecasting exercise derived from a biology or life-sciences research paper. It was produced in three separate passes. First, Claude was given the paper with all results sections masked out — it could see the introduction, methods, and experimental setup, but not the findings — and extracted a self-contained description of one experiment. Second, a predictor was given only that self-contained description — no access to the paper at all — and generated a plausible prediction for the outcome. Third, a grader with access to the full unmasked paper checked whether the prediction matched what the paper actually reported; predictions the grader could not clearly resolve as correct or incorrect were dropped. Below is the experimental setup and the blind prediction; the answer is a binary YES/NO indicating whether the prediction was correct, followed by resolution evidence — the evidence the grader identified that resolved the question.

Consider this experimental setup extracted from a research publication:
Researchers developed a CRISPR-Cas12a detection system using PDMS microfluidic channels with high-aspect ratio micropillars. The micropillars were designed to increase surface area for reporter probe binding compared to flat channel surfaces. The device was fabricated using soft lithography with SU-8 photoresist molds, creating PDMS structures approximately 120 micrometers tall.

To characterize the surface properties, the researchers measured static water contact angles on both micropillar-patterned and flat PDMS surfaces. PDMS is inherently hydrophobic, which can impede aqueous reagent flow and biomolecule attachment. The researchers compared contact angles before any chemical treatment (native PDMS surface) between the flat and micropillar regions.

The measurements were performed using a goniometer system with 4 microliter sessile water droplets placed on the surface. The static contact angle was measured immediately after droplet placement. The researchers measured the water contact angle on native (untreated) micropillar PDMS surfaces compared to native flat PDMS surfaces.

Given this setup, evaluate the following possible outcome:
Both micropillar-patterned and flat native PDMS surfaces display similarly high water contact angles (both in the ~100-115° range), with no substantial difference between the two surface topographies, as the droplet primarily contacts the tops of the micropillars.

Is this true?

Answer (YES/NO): NO